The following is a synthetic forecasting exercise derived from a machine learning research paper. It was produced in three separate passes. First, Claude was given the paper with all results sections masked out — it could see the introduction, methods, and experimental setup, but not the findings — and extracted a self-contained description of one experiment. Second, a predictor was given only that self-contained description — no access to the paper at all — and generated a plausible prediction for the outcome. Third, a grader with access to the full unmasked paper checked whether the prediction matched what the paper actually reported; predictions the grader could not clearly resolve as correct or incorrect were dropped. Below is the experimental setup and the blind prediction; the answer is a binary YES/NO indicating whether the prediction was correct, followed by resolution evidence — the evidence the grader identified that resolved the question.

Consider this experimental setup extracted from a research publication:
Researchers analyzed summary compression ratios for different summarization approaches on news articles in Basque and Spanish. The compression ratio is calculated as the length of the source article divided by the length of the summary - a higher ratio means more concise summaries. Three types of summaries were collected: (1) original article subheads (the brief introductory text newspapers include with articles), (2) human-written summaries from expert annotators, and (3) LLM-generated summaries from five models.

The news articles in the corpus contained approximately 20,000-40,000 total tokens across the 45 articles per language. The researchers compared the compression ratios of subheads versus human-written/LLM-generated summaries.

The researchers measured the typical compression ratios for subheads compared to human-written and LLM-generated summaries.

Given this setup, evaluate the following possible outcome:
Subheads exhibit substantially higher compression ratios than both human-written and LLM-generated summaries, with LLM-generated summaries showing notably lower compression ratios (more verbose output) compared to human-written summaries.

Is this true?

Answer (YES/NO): NO